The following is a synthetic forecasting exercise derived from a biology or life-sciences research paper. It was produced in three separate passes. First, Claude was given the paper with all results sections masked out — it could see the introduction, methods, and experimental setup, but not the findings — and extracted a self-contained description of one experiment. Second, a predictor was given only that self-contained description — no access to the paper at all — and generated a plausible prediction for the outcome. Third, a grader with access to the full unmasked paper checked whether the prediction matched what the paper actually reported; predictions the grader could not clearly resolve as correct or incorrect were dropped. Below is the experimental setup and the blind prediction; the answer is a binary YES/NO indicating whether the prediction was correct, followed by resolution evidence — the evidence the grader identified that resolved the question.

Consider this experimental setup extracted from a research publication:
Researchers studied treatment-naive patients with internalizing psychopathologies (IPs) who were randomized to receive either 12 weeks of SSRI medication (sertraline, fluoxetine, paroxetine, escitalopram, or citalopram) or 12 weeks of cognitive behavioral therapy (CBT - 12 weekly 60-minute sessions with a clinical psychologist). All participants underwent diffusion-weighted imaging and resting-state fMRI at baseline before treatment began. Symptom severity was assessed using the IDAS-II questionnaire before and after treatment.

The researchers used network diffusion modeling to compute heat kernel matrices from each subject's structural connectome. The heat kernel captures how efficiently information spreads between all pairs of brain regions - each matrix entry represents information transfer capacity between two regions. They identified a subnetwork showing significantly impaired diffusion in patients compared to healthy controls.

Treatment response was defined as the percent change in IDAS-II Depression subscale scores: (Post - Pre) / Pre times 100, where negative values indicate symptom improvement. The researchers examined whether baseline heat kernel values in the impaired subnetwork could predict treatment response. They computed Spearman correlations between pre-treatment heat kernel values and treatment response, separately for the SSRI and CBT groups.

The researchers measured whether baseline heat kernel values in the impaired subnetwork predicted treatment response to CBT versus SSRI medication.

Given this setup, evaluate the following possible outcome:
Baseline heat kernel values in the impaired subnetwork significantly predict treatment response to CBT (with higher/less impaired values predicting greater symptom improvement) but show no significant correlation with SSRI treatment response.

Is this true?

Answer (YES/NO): NO